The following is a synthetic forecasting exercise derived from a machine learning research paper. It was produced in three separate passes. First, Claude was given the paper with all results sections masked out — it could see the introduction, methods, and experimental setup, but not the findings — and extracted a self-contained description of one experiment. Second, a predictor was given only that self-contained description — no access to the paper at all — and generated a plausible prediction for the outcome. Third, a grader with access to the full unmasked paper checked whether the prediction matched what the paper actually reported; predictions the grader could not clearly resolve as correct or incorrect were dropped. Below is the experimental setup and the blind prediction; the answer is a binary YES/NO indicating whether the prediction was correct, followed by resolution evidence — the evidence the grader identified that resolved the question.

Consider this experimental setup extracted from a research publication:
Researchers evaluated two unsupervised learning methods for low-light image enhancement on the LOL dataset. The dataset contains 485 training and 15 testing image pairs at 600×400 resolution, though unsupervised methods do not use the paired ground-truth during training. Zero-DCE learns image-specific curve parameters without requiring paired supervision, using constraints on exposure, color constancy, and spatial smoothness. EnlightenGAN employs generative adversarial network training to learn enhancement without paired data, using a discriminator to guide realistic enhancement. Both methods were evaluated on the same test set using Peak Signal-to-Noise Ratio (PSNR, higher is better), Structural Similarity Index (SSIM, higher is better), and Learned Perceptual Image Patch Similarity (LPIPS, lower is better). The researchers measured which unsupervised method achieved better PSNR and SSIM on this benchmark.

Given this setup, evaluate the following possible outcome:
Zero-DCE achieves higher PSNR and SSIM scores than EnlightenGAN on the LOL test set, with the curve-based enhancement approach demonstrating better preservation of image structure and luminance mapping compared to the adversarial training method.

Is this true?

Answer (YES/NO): NO